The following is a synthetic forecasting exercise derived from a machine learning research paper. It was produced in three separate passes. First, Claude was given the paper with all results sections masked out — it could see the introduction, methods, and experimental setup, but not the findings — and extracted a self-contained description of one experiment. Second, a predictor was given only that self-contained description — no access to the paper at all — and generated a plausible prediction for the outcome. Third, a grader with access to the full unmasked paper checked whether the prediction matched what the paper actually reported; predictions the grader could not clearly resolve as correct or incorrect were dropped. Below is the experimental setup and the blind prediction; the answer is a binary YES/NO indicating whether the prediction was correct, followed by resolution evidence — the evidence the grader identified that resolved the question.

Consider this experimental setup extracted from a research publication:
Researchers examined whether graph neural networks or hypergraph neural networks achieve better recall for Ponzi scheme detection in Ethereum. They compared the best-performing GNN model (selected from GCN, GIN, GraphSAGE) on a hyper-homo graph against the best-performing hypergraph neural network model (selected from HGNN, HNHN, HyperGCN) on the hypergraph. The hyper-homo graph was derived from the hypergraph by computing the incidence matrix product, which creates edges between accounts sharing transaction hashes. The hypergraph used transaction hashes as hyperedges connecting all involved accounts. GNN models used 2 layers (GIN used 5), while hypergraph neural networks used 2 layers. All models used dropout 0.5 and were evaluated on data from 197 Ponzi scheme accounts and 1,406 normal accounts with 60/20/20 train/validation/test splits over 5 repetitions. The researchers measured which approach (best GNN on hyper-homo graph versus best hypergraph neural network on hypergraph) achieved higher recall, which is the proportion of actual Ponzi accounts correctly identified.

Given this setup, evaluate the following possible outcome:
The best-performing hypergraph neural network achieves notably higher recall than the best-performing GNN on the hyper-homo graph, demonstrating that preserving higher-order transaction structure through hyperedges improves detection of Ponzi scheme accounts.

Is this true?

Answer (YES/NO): NO